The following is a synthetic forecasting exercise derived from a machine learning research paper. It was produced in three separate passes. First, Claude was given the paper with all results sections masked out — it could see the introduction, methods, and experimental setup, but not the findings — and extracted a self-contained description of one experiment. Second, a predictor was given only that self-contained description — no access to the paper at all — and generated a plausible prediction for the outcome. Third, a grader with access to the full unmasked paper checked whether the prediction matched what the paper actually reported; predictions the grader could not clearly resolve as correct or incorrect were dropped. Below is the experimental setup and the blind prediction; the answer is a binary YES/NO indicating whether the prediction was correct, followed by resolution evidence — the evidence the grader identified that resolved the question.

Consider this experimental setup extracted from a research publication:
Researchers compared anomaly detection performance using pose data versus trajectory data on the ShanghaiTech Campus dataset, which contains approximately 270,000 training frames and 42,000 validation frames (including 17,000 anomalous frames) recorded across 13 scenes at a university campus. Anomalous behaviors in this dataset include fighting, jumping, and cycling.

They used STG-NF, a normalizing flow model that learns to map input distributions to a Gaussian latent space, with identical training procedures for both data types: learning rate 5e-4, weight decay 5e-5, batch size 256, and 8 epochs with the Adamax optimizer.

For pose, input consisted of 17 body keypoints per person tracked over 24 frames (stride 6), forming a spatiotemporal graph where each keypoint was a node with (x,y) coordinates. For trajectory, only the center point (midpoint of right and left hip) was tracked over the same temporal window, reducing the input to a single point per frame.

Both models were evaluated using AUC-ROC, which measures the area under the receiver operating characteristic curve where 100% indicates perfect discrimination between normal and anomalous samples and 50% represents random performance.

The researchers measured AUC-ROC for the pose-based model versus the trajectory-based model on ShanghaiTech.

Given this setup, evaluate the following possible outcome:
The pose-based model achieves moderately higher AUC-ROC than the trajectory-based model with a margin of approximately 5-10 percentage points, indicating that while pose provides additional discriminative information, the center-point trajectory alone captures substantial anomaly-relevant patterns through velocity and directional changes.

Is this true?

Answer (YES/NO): NO